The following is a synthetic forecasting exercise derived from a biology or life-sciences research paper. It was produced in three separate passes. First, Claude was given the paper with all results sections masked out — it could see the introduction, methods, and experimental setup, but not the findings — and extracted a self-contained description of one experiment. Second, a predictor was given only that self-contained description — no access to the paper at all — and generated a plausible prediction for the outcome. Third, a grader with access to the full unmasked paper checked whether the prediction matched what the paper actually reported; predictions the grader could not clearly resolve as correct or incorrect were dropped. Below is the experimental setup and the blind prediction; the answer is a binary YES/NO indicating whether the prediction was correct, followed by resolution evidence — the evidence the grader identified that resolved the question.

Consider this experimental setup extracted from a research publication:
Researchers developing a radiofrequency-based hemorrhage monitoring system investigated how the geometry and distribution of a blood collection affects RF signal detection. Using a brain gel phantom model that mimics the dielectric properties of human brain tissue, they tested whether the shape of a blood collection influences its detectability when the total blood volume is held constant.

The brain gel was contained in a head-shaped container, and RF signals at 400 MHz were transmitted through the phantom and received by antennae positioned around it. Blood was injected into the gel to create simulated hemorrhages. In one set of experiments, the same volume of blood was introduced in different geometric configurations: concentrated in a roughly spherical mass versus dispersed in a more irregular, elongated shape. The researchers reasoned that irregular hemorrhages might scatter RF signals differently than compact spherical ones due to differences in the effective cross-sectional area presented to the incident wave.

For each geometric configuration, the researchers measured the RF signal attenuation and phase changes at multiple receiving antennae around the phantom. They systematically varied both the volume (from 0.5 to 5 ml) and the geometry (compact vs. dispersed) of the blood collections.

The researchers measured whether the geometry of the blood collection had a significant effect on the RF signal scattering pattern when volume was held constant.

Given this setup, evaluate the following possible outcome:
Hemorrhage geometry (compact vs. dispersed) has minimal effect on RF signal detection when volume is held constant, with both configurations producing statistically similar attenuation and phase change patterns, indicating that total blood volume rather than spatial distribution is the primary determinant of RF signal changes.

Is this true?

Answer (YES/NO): NO